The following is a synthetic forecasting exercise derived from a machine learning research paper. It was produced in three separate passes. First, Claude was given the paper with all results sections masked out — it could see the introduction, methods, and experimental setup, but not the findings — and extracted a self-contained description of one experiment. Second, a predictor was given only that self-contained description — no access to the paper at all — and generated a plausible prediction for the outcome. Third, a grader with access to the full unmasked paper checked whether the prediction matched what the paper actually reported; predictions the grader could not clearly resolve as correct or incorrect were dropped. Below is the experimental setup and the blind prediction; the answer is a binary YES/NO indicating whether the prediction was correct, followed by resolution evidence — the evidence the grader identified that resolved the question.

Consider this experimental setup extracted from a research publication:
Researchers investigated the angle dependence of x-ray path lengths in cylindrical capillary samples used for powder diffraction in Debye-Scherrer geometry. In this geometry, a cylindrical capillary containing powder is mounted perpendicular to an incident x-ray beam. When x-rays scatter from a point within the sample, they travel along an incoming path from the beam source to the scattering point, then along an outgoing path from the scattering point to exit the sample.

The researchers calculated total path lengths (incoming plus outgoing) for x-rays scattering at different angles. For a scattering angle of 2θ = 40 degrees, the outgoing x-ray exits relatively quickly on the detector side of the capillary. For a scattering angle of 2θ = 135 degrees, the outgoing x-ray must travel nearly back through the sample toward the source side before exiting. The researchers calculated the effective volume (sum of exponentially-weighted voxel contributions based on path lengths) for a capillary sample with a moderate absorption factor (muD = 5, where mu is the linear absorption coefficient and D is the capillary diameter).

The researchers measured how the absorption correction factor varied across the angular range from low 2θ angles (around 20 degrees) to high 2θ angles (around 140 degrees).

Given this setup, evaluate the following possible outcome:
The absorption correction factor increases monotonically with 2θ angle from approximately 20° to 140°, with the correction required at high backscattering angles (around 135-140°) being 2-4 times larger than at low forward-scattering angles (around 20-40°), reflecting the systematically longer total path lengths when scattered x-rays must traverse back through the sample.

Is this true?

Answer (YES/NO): NO